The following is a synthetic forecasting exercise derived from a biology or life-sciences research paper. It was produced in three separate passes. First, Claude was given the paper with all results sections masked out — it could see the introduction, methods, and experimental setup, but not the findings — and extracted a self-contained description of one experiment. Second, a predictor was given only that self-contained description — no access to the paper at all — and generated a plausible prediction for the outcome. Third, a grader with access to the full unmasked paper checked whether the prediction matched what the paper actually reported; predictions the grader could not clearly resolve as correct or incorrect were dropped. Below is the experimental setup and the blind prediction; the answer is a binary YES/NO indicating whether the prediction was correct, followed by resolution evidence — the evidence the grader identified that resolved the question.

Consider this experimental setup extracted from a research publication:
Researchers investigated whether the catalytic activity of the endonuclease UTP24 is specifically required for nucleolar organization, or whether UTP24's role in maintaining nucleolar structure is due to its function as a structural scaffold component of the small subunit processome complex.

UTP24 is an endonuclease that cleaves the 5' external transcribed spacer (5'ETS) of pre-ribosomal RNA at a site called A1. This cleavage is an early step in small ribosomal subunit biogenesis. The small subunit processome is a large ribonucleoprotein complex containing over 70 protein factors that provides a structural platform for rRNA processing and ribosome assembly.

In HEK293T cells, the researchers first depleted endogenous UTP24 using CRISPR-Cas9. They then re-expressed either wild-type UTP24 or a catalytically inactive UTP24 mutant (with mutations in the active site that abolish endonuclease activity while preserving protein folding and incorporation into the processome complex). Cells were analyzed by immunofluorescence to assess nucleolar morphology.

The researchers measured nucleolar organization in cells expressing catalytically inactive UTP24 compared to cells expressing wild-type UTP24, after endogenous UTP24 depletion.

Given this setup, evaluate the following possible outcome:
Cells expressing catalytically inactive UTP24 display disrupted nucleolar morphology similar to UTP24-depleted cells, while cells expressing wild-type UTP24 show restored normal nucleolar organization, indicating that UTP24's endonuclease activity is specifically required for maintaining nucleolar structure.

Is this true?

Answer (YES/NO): YES